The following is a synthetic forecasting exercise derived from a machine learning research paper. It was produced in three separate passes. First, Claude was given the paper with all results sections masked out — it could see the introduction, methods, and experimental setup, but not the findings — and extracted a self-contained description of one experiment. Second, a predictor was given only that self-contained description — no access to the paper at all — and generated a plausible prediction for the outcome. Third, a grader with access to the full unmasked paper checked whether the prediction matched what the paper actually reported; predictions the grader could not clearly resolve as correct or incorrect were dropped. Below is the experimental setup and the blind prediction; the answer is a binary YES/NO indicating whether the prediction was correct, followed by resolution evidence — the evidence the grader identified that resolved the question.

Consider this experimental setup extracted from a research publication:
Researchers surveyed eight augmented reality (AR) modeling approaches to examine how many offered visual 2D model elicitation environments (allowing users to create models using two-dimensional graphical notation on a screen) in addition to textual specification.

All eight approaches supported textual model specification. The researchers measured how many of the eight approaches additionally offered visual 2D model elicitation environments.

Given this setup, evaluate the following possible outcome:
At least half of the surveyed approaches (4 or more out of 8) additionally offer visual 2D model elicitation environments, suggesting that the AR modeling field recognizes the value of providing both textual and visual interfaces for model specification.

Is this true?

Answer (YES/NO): NO